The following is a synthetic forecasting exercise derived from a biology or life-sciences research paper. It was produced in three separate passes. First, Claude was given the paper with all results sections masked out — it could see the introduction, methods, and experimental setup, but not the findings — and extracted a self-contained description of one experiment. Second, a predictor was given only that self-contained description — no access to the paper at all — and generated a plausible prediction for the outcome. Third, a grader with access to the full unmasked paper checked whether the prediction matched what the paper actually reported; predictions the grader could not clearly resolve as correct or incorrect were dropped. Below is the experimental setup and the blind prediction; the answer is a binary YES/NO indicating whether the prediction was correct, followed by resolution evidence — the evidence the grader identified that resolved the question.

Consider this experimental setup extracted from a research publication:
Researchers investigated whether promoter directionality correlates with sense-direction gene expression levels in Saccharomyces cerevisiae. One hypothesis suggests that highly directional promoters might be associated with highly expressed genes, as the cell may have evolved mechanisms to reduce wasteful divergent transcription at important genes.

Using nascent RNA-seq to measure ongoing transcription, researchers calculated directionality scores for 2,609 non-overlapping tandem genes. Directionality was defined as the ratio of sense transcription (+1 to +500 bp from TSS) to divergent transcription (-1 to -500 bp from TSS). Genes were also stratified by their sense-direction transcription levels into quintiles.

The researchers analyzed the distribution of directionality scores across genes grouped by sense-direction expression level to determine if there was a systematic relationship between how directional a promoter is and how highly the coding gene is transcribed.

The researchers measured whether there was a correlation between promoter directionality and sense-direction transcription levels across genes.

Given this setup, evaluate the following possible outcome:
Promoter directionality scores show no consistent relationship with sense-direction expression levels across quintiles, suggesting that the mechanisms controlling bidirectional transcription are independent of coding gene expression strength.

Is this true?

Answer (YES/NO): NO